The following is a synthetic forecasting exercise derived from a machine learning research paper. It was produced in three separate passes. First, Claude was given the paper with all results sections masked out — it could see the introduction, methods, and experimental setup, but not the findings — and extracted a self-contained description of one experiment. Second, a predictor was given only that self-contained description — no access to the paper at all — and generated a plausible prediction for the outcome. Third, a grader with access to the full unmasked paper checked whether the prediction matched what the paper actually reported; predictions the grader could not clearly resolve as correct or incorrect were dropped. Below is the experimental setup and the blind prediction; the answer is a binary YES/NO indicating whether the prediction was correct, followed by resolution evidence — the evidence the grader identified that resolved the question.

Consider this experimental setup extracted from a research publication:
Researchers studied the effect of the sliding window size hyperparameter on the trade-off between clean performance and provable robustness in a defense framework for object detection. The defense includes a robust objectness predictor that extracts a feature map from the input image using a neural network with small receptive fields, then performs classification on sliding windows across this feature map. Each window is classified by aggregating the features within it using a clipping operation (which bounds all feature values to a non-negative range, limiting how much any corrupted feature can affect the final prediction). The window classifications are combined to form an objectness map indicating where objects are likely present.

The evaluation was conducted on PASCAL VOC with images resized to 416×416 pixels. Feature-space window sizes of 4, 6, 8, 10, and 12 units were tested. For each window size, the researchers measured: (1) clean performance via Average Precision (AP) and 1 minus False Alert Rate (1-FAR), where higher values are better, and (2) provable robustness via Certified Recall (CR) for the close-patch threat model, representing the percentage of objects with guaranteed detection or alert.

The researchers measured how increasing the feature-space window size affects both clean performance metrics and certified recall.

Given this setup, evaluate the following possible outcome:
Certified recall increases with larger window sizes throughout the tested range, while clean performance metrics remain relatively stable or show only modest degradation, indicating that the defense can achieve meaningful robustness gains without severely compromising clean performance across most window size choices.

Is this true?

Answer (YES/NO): NO